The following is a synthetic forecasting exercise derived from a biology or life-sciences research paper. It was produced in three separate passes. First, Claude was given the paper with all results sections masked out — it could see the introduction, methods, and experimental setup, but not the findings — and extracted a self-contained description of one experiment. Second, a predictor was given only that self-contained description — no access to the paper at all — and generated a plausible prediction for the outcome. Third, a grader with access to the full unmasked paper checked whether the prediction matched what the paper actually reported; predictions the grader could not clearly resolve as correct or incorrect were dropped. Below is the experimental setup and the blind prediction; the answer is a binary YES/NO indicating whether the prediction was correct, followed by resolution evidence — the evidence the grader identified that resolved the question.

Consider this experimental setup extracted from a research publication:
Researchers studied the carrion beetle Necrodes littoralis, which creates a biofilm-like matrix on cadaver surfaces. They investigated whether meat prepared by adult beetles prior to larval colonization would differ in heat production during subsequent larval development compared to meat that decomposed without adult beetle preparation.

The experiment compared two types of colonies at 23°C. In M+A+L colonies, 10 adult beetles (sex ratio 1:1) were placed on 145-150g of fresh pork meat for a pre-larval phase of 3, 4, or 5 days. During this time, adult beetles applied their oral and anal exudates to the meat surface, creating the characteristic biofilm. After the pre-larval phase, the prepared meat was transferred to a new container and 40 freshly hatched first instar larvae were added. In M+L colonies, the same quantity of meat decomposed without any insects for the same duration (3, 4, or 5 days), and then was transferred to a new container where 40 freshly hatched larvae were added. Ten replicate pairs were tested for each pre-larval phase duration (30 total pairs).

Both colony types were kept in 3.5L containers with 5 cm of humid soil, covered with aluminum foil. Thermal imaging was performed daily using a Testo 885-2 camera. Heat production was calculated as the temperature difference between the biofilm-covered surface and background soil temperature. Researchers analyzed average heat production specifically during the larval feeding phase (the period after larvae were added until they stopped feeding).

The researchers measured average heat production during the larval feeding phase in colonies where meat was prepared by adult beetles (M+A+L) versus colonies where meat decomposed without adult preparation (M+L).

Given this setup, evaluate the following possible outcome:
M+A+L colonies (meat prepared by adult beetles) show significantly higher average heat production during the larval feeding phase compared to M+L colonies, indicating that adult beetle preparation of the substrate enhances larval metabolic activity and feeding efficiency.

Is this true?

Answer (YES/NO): YES